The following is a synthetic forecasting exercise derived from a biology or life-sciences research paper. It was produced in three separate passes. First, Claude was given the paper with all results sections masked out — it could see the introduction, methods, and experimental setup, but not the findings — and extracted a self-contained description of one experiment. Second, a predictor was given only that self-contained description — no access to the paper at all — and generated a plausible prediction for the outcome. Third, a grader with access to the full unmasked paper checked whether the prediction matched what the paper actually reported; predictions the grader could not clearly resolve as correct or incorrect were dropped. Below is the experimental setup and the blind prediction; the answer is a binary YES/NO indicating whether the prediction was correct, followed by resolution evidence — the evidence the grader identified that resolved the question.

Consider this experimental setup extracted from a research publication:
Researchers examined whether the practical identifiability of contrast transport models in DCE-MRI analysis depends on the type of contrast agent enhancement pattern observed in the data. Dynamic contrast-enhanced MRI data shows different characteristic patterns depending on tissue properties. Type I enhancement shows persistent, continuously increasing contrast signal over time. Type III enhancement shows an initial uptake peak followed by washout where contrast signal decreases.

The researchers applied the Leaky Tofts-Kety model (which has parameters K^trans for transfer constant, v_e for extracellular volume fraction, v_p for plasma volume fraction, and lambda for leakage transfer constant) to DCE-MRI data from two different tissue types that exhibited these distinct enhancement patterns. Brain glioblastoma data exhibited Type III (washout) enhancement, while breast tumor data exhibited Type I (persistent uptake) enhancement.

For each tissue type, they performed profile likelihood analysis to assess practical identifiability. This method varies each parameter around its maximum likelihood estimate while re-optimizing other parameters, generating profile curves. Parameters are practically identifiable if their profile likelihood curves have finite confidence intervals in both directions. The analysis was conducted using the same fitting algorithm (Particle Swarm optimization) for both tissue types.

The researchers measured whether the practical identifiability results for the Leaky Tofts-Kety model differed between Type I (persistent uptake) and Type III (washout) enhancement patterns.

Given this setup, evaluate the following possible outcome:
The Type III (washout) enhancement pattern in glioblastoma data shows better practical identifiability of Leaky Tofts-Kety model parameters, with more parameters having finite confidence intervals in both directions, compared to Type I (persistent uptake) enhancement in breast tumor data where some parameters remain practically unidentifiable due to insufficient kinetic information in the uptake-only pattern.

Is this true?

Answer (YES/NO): NO